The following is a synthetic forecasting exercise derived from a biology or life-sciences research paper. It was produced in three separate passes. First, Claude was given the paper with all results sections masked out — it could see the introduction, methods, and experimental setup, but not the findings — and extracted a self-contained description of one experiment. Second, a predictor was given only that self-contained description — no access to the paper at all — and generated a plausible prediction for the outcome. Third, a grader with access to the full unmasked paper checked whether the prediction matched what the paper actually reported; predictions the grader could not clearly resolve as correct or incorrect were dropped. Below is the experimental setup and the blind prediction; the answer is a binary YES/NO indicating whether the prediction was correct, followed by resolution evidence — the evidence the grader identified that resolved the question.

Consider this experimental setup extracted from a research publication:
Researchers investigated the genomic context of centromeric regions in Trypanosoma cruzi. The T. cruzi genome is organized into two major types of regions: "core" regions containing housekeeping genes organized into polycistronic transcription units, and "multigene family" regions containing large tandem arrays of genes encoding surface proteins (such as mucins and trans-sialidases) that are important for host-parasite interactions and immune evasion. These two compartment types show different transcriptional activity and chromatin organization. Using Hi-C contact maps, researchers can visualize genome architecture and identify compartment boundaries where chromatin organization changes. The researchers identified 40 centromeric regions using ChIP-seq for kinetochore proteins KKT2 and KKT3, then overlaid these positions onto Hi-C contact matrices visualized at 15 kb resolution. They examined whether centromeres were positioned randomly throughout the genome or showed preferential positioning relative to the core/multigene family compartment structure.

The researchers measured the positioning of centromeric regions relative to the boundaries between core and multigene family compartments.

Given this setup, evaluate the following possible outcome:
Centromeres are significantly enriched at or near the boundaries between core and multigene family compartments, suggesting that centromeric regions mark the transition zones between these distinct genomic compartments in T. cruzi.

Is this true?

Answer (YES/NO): YES